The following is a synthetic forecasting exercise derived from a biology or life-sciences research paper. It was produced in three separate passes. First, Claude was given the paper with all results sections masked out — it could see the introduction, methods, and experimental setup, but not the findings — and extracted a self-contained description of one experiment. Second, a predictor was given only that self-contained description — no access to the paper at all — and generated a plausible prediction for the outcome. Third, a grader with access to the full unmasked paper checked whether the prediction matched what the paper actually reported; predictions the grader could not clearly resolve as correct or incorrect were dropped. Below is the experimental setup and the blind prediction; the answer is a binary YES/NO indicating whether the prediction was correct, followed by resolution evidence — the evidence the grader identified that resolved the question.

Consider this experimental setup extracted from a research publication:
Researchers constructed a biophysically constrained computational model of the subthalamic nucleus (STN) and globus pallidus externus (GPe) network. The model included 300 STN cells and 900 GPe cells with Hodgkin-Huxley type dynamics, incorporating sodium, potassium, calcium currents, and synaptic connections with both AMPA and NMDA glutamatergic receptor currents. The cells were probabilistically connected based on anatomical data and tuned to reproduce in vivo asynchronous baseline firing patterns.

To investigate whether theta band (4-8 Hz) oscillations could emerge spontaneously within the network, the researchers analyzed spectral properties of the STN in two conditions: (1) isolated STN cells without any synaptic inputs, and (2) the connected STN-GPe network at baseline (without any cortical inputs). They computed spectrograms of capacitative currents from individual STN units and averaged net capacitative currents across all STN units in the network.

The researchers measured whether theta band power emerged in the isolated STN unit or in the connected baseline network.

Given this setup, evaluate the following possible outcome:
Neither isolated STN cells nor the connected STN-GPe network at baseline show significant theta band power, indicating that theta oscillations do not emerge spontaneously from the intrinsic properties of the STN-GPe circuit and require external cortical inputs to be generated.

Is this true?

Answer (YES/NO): YES